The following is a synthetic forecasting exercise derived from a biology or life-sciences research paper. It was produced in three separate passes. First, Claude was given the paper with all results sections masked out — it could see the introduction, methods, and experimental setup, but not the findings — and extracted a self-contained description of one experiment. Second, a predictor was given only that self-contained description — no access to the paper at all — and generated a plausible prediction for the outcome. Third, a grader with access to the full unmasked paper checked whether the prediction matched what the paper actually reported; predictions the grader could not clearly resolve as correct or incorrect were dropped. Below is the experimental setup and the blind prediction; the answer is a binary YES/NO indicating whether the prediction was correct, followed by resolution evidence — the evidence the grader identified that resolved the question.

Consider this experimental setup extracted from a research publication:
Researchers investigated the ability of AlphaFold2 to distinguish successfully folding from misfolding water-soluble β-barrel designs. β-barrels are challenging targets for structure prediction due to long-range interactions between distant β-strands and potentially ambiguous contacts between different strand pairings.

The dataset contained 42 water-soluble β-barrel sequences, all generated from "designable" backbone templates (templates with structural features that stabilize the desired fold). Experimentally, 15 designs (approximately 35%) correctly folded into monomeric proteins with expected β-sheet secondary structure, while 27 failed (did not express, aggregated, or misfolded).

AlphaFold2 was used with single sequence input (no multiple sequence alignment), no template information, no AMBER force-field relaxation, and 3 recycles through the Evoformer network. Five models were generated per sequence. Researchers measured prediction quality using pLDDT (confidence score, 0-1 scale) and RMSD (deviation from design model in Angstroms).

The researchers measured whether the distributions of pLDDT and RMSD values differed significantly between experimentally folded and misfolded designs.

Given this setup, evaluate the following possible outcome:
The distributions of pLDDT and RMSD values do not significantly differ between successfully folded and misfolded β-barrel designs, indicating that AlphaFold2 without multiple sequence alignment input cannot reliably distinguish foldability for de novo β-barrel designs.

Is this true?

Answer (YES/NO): NO